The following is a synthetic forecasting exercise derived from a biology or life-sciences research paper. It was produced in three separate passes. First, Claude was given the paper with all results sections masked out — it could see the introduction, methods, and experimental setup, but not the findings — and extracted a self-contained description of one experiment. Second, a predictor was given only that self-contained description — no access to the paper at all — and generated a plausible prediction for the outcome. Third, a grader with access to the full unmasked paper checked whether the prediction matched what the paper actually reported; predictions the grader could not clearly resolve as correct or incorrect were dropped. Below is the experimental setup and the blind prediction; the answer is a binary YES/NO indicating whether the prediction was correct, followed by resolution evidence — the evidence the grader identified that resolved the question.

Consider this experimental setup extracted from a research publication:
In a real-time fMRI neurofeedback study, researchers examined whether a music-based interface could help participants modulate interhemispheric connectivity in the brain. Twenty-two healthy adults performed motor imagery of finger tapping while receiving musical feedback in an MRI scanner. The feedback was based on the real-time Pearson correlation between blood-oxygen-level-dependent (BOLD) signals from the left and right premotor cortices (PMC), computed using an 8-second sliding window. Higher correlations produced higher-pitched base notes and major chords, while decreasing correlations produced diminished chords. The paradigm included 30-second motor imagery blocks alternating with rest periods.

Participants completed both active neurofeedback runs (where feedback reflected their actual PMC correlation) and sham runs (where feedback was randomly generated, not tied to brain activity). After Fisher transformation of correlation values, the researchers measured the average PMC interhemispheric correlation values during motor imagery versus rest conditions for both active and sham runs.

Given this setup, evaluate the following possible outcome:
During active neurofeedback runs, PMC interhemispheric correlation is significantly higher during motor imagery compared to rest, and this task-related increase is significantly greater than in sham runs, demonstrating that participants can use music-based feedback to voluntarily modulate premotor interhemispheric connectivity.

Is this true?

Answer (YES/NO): NO